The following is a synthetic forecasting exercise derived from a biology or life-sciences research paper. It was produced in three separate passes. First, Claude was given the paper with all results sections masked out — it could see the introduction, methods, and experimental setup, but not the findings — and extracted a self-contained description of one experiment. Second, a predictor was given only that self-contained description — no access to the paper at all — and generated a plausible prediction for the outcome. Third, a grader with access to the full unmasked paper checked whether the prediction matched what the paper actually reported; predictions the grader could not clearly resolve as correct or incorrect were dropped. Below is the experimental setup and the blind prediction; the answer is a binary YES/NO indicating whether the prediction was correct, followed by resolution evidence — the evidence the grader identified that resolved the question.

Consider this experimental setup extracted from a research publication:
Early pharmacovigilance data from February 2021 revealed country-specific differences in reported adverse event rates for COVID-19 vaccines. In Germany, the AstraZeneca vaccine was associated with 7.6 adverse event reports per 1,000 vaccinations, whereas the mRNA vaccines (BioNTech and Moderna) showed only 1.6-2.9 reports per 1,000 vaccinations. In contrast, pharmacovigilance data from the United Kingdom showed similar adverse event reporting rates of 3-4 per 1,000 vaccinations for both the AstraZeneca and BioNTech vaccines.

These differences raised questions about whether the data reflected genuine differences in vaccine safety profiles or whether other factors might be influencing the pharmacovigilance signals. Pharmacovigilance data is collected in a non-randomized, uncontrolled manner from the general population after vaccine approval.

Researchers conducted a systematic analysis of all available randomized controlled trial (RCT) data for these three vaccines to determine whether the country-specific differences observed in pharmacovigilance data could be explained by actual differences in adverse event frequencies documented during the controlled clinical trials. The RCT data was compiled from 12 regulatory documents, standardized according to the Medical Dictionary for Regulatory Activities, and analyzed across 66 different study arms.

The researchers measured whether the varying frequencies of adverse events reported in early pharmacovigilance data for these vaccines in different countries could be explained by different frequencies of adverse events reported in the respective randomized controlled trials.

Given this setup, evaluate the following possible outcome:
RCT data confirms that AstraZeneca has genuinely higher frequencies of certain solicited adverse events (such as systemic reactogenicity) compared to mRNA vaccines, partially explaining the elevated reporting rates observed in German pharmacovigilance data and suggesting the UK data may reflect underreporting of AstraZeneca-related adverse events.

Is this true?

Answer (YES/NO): NO